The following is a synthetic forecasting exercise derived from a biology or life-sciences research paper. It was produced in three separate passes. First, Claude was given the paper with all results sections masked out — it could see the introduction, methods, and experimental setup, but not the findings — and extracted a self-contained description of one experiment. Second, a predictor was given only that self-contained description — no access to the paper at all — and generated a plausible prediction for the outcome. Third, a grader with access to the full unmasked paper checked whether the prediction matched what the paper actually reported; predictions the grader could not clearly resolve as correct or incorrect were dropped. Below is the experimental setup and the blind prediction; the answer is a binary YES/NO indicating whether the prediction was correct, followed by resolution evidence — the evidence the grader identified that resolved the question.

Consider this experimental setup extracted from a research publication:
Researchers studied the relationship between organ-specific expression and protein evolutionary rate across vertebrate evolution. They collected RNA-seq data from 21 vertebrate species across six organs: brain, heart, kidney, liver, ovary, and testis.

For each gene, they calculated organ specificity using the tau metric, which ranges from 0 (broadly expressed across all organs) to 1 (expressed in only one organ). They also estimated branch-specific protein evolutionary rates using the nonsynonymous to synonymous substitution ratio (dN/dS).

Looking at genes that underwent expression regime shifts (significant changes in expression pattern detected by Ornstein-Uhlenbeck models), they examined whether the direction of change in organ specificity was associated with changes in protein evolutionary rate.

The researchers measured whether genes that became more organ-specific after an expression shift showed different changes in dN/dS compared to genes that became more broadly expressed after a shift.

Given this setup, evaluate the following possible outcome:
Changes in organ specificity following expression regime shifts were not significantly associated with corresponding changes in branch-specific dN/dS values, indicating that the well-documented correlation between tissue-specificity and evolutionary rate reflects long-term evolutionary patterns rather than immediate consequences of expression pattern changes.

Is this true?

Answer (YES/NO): NO